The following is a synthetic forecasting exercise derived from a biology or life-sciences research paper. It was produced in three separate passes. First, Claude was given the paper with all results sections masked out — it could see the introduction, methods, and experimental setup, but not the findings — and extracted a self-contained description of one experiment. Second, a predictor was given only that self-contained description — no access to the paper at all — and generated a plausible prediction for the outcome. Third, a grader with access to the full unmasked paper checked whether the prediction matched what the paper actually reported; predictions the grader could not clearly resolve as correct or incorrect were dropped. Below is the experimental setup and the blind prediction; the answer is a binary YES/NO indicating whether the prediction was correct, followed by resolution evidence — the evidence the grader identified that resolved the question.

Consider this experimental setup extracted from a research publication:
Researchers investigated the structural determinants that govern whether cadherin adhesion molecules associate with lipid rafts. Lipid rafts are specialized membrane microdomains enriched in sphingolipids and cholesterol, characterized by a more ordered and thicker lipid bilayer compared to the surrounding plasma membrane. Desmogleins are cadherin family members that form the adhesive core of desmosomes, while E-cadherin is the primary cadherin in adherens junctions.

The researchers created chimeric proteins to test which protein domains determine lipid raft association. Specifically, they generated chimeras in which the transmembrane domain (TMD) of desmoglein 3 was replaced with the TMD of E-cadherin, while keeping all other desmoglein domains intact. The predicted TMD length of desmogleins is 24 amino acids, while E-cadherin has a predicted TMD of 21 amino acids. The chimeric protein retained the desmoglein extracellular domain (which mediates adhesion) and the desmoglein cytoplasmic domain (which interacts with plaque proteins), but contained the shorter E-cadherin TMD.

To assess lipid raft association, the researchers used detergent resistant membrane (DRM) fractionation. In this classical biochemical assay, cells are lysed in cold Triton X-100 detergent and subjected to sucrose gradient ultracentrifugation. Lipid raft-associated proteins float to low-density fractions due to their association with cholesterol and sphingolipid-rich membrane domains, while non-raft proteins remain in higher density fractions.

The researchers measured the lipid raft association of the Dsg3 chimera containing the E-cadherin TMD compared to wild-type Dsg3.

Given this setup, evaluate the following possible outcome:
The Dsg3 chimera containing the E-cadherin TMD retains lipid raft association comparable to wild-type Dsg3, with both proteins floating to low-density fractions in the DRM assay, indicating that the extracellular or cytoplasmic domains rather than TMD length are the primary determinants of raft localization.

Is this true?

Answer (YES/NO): NO